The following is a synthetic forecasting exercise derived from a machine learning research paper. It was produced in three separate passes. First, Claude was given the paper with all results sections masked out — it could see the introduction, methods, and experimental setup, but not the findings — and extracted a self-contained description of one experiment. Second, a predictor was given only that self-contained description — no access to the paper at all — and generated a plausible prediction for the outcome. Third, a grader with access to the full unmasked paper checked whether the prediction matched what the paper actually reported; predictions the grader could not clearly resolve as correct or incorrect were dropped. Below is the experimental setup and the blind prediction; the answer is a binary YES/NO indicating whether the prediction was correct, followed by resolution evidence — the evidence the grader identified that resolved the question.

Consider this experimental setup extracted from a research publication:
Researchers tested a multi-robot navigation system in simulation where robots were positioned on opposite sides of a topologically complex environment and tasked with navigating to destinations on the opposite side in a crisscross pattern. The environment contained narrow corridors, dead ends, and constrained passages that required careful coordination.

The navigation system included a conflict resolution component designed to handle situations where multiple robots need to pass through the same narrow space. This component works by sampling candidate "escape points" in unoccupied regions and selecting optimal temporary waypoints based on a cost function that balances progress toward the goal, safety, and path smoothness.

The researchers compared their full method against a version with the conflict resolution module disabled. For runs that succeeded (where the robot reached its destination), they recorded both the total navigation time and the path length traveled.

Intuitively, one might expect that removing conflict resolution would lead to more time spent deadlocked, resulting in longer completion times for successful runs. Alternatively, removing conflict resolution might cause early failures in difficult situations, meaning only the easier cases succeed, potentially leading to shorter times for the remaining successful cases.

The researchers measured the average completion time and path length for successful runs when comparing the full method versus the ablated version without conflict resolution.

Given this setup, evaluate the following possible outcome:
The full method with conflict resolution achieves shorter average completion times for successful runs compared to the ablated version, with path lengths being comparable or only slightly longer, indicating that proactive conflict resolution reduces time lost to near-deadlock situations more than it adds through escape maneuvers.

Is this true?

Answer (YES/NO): NO